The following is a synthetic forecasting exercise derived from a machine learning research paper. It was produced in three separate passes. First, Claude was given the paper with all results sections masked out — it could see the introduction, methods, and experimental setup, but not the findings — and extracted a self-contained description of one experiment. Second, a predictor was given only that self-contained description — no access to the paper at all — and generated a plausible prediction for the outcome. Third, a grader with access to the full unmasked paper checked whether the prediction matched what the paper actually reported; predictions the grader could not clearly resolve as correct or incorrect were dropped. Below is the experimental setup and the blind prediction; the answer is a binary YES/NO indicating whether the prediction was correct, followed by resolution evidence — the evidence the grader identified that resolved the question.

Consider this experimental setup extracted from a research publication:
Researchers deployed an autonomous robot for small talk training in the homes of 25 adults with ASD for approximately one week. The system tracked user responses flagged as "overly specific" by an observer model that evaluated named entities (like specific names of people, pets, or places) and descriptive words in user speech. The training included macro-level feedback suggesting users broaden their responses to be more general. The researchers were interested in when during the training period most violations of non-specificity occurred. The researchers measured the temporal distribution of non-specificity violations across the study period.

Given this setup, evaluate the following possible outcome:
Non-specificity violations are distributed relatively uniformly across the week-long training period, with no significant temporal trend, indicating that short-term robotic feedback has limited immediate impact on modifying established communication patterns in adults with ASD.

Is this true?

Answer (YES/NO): NO